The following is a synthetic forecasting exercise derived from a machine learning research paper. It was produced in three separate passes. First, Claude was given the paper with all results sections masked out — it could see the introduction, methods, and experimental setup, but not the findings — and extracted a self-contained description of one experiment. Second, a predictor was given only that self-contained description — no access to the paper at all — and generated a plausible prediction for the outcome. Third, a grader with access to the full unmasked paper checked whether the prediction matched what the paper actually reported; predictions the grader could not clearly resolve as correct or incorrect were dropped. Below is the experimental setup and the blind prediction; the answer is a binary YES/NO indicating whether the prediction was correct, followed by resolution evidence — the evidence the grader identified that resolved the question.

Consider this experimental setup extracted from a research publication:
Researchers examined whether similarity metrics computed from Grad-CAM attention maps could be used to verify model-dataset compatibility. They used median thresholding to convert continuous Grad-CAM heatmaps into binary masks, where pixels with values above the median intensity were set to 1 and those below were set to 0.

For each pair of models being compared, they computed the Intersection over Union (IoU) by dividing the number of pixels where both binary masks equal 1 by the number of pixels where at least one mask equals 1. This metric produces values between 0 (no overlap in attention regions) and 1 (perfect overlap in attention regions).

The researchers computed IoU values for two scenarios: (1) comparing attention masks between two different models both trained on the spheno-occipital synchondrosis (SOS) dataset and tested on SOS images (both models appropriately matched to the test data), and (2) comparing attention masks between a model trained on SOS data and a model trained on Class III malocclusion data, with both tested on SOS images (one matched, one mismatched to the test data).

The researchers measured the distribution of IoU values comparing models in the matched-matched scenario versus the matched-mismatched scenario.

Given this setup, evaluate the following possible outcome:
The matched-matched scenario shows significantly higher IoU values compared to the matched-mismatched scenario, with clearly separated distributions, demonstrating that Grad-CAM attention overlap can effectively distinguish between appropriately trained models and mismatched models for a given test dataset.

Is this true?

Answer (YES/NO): NO